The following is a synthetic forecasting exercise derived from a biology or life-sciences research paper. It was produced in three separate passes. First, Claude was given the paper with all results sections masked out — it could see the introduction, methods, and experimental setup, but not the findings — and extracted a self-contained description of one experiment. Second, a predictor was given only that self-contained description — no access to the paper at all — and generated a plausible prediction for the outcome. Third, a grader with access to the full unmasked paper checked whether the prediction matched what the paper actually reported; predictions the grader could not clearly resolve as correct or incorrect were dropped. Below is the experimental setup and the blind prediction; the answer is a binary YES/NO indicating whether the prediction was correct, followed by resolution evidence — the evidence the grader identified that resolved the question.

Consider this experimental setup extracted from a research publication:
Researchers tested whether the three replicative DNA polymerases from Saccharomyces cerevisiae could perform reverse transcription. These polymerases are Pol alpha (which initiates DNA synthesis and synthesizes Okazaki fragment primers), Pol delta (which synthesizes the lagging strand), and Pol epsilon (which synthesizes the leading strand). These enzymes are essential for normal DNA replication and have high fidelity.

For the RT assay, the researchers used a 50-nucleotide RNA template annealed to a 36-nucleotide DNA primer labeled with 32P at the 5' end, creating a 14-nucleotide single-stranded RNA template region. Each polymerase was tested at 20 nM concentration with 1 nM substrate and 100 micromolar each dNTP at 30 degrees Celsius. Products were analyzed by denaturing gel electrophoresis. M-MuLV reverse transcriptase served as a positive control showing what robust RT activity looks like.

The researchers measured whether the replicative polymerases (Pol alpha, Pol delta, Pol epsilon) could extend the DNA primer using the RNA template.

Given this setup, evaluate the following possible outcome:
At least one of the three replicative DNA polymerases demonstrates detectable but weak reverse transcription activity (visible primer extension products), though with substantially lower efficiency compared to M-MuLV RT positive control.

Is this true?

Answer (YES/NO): NO